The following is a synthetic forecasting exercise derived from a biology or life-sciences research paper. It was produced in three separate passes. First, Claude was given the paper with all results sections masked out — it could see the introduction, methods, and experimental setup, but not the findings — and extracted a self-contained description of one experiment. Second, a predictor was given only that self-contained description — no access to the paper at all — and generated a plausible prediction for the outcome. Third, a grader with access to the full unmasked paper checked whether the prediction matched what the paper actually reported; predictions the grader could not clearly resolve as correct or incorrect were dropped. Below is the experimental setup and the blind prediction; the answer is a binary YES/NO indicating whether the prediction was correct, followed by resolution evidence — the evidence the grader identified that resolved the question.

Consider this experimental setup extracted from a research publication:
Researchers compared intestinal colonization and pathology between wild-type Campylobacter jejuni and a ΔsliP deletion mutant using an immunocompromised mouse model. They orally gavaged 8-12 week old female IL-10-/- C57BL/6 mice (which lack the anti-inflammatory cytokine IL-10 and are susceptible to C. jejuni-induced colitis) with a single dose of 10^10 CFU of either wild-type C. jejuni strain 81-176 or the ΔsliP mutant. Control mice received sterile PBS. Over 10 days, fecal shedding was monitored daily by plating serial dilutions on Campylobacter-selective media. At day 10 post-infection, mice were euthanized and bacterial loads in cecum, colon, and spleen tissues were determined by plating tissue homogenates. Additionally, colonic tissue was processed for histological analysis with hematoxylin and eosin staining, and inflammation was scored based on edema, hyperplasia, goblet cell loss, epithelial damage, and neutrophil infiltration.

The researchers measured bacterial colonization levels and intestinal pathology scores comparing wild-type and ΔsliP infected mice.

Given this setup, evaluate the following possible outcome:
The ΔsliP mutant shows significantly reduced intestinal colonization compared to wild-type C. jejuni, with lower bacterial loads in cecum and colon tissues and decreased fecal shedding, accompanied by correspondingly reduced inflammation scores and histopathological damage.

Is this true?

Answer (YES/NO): NO